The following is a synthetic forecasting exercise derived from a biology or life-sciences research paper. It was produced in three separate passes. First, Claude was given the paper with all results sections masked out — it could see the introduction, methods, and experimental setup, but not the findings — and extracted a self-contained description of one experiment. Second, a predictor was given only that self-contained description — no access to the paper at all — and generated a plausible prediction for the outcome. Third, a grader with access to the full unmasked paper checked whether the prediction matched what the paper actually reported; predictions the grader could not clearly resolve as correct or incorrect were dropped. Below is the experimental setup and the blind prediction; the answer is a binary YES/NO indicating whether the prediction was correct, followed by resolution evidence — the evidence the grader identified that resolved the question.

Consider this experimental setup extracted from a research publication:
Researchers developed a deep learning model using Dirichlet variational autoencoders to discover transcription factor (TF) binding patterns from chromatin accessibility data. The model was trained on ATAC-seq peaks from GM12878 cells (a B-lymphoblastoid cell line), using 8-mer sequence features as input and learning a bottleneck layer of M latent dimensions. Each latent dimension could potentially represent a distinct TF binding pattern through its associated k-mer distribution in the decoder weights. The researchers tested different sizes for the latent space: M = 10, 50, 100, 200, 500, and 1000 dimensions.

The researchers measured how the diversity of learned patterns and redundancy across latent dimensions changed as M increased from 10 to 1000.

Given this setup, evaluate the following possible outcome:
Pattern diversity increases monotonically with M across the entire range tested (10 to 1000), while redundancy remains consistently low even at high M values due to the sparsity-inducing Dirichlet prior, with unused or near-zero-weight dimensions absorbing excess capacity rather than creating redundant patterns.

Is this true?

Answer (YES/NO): NO